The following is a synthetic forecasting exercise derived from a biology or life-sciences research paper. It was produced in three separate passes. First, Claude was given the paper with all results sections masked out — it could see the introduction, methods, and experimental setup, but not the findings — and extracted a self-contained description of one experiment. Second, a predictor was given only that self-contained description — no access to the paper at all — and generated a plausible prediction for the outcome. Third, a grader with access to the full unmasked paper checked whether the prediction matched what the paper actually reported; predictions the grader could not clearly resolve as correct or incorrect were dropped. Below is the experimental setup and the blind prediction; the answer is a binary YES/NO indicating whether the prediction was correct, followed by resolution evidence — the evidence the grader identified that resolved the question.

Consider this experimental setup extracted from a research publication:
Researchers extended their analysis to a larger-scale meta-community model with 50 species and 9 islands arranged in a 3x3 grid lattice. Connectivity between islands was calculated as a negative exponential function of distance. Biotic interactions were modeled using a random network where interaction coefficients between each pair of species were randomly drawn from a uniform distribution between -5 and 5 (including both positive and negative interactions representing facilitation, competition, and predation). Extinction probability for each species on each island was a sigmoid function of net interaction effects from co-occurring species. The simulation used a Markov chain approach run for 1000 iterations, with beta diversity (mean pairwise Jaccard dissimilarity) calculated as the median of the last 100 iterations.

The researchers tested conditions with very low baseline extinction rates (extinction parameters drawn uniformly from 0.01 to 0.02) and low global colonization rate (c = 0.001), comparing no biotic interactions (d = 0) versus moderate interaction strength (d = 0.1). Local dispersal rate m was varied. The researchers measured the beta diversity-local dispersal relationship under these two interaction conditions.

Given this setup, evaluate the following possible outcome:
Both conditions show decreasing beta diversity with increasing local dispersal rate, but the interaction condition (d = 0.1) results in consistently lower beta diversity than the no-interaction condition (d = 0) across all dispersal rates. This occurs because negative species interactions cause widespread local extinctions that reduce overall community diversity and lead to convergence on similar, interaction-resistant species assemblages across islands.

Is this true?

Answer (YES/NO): NO